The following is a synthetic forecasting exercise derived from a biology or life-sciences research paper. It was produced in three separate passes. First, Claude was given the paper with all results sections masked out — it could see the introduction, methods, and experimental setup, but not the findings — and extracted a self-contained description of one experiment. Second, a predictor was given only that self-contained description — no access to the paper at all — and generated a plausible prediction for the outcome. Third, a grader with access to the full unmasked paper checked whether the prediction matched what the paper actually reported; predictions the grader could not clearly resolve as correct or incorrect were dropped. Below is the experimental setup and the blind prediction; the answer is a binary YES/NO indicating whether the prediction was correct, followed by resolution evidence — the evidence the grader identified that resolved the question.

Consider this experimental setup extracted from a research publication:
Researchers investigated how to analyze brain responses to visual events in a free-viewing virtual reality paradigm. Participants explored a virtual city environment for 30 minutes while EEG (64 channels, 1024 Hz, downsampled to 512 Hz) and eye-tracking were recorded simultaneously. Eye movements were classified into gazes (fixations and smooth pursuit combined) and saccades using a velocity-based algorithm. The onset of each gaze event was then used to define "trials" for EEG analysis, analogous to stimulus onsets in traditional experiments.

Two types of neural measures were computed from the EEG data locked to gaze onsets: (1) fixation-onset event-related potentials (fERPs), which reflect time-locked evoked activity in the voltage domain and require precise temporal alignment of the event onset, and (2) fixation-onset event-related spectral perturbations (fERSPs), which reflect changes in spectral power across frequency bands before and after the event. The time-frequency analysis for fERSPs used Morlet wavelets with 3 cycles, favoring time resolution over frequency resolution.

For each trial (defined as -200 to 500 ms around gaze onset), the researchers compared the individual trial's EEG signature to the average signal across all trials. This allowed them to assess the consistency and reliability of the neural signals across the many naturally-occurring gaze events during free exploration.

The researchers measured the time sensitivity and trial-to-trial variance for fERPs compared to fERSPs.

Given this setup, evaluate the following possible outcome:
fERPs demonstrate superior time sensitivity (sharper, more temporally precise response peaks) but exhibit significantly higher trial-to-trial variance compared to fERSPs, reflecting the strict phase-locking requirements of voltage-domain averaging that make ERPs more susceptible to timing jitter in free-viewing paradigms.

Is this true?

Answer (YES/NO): YES